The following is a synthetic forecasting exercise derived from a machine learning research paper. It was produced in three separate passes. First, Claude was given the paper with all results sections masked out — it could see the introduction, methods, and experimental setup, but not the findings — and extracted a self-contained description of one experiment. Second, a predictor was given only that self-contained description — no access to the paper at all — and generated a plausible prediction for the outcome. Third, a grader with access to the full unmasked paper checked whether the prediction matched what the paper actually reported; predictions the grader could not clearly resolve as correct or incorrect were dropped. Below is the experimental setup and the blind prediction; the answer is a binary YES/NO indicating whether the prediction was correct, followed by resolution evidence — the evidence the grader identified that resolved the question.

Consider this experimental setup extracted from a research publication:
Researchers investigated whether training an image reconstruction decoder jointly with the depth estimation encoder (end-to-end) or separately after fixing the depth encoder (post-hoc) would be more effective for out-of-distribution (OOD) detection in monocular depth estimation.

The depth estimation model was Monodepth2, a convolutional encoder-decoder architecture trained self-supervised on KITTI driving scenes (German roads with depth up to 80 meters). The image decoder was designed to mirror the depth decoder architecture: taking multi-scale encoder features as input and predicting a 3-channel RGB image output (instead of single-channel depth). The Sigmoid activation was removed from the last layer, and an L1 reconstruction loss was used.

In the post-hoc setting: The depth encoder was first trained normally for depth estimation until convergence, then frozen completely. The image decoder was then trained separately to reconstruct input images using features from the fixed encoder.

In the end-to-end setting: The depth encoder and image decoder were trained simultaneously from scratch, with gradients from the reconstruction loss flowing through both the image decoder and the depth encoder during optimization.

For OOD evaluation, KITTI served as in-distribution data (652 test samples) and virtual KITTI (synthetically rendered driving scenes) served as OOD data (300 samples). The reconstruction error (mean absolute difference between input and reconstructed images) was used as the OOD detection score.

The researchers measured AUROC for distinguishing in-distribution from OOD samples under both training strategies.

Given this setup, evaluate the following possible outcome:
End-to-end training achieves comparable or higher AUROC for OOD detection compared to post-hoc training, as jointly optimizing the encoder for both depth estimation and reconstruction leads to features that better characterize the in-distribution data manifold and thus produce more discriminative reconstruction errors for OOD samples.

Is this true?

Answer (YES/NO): YES